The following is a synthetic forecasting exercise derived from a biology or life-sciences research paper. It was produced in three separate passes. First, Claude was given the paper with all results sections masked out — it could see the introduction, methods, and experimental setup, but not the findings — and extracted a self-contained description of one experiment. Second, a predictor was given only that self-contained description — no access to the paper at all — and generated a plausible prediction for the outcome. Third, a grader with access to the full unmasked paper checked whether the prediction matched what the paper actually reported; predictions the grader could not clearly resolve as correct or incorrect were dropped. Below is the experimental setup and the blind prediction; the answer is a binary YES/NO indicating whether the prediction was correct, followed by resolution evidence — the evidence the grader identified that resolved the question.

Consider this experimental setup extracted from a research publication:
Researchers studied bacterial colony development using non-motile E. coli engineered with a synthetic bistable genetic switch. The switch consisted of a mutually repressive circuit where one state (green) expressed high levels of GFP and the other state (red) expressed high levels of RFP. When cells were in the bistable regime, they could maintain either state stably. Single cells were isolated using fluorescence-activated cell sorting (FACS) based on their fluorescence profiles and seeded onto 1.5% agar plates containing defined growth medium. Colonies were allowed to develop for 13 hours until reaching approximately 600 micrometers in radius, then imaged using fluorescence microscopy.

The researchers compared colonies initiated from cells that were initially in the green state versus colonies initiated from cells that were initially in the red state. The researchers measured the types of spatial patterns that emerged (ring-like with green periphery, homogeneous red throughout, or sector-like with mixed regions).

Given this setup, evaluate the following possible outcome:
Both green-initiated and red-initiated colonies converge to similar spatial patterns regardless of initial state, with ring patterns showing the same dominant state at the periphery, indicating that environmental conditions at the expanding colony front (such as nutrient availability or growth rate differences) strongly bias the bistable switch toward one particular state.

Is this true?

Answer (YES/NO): NO